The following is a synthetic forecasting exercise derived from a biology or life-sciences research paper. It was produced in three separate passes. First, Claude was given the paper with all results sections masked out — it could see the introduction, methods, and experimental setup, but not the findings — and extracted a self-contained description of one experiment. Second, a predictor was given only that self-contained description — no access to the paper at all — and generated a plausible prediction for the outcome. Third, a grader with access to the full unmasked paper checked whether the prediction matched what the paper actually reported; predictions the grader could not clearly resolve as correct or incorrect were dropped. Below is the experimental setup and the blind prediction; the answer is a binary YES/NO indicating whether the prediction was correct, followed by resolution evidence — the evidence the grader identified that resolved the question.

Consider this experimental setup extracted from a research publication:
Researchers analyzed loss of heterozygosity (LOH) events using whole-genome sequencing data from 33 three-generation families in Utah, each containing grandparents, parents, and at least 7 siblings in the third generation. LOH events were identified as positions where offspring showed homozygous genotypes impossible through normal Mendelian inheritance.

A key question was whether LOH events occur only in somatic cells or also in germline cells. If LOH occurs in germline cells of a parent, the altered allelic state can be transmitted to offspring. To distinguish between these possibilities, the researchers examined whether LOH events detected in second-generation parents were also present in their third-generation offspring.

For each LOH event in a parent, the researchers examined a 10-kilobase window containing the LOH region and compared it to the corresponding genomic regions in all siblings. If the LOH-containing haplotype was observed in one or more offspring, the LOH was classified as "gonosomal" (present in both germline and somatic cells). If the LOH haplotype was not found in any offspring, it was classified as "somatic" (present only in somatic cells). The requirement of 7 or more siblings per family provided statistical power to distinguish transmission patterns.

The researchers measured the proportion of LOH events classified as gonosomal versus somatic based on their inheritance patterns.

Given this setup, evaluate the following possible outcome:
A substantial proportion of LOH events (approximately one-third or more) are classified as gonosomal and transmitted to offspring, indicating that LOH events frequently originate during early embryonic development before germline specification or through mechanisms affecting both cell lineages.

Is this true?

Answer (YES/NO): YES